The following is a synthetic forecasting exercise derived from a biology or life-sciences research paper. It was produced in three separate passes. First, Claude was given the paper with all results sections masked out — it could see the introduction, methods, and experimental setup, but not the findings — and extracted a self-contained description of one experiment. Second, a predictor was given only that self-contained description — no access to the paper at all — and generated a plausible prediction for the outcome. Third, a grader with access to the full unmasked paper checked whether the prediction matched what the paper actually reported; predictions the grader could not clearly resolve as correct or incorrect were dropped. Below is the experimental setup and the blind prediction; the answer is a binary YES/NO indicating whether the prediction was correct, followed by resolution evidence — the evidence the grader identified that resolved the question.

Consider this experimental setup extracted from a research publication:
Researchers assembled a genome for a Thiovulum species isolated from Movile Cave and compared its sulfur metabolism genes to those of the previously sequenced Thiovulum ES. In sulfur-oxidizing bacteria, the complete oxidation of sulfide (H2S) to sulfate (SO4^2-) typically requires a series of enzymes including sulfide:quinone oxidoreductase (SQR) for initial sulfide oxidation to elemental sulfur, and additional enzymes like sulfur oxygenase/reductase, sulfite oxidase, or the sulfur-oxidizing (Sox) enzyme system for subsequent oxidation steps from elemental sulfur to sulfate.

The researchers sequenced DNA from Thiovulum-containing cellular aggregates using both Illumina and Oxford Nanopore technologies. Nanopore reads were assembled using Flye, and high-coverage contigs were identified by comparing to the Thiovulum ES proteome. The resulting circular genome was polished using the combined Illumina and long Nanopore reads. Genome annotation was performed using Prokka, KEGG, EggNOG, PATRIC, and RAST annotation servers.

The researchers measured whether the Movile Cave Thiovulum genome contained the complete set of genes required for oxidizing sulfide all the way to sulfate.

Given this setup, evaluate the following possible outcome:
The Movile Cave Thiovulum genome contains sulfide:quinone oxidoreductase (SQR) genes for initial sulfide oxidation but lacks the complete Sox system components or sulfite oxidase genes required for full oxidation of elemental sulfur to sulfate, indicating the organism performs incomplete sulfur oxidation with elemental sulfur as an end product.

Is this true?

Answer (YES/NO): YES